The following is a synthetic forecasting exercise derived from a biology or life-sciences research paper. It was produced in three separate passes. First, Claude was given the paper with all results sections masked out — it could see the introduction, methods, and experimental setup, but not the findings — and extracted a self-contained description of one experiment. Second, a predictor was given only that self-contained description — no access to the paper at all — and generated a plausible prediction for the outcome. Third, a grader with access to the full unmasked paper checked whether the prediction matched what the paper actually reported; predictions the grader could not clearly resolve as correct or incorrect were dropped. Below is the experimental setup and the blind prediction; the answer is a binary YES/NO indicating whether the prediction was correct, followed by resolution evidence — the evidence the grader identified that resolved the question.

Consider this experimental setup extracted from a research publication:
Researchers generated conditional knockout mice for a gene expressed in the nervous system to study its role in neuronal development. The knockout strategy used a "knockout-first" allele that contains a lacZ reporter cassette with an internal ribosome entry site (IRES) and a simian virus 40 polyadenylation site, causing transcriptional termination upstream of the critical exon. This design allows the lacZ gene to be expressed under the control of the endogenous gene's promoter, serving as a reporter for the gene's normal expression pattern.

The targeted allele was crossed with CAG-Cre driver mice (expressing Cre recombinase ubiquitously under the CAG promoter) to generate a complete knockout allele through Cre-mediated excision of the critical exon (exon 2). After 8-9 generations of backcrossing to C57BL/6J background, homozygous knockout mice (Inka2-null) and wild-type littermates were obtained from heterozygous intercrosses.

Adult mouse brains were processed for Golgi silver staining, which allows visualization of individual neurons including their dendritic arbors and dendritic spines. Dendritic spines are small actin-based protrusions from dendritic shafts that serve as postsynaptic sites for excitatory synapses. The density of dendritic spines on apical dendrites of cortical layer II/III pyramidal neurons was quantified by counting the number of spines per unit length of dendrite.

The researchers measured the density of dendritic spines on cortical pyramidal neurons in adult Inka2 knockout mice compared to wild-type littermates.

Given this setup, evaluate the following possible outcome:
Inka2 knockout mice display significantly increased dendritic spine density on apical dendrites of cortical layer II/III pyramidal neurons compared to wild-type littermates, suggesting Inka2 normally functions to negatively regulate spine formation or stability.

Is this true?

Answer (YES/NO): NO